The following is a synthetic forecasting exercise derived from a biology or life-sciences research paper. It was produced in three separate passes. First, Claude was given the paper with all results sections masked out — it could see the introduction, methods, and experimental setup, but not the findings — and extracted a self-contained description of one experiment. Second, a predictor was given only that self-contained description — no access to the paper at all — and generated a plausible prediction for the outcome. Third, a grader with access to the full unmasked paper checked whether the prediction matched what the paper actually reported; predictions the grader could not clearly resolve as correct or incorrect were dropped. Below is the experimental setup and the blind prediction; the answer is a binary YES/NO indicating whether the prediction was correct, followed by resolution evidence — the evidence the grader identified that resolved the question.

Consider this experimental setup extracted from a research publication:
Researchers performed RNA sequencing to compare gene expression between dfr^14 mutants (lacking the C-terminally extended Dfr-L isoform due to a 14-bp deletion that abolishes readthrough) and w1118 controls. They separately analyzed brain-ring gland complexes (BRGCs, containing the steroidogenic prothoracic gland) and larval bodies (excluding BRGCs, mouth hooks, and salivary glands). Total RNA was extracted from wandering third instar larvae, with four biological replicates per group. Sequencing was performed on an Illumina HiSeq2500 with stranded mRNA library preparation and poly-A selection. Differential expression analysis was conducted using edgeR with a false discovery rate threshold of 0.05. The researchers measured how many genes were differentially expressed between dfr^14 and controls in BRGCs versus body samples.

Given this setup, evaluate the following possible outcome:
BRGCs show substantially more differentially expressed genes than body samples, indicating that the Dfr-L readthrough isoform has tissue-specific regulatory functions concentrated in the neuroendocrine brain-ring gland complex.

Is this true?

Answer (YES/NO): YES